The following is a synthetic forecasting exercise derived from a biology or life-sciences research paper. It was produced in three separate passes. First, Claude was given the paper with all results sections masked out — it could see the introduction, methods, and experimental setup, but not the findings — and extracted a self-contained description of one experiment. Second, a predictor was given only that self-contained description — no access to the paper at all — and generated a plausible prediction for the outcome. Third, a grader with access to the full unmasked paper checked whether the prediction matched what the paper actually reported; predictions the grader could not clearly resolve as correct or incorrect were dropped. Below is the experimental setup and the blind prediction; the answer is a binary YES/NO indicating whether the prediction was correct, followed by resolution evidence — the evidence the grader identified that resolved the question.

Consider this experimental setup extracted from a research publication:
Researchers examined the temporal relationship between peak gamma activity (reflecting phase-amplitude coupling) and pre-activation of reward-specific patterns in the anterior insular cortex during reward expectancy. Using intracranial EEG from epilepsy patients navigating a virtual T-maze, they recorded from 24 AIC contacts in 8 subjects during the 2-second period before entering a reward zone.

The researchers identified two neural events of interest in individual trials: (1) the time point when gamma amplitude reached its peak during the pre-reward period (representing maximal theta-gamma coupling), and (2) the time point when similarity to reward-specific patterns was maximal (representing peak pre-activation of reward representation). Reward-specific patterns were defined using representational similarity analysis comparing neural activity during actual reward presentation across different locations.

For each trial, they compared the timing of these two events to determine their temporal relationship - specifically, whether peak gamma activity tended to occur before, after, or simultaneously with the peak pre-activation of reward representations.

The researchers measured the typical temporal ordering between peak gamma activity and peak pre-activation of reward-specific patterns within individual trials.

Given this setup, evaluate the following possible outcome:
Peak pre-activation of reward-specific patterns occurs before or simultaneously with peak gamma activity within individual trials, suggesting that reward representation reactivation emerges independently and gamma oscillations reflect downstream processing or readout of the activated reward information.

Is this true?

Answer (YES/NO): YES